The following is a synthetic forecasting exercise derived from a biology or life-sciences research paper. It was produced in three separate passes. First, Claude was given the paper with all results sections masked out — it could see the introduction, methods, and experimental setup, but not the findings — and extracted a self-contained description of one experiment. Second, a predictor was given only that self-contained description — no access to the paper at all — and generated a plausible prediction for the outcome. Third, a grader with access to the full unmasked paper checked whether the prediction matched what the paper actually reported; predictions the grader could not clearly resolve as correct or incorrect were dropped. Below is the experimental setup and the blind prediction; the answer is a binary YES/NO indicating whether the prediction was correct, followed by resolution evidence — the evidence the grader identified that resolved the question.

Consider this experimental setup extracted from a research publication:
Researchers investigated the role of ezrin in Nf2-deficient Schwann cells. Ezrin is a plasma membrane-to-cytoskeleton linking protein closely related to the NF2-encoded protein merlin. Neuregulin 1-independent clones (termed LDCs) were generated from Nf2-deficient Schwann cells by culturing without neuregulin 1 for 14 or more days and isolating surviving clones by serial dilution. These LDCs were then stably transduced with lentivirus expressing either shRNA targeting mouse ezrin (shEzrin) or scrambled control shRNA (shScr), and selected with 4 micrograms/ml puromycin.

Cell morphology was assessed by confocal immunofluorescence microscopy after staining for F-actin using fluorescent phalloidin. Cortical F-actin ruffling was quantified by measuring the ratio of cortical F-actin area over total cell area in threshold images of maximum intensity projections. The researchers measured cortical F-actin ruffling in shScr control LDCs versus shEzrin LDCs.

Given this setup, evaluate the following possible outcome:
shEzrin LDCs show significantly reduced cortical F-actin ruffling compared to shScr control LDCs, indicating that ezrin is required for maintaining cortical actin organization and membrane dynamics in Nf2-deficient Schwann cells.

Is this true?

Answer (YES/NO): YES